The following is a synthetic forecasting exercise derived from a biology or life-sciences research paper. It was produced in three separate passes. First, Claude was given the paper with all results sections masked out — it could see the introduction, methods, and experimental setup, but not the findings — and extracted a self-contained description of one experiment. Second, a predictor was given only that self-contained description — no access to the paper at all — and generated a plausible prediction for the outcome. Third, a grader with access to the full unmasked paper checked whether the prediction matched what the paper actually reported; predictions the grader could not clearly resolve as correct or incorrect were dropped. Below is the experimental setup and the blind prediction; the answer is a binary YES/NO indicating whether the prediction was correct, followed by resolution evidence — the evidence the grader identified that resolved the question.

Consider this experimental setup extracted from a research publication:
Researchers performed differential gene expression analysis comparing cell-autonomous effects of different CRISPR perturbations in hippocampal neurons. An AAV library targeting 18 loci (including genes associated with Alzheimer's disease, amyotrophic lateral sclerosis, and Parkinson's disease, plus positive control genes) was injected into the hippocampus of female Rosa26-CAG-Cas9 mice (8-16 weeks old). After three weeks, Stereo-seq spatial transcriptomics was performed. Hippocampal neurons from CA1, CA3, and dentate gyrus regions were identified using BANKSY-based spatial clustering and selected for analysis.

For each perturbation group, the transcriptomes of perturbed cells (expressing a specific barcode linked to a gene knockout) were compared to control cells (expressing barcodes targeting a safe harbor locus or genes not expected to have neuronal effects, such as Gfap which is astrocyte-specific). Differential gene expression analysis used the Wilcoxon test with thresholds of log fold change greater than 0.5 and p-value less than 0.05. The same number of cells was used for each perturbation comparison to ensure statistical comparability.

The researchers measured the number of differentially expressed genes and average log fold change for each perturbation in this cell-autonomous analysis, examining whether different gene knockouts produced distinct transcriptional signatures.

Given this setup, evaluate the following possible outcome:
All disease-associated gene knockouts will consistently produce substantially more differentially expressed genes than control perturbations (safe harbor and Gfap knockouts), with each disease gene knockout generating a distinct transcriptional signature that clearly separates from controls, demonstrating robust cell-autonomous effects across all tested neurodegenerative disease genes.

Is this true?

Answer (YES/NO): NO